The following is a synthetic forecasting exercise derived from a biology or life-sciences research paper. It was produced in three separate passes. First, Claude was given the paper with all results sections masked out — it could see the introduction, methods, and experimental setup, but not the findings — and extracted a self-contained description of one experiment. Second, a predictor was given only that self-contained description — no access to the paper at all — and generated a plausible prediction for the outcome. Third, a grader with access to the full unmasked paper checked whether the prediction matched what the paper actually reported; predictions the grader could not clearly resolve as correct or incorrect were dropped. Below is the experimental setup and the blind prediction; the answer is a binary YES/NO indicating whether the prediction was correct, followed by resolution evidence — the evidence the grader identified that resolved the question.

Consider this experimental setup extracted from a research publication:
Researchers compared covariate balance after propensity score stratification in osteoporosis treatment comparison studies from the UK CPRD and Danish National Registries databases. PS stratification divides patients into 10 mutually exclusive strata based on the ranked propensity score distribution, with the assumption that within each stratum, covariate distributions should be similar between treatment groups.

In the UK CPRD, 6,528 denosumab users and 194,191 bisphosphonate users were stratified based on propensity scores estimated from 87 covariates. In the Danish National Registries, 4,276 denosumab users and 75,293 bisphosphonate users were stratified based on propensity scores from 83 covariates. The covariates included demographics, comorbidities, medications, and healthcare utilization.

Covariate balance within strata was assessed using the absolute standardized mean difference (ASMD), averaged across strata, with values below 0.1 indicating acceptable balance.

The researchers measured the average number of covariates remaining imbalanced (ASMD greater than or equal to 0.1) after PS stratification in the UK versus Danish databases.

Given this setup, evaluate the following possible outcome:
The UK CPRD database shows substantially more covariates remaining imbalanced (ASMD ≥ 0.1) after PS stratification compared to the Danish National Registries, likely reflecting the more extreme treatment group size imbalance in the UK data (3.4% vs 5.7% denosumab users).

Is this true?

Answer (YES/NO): NO